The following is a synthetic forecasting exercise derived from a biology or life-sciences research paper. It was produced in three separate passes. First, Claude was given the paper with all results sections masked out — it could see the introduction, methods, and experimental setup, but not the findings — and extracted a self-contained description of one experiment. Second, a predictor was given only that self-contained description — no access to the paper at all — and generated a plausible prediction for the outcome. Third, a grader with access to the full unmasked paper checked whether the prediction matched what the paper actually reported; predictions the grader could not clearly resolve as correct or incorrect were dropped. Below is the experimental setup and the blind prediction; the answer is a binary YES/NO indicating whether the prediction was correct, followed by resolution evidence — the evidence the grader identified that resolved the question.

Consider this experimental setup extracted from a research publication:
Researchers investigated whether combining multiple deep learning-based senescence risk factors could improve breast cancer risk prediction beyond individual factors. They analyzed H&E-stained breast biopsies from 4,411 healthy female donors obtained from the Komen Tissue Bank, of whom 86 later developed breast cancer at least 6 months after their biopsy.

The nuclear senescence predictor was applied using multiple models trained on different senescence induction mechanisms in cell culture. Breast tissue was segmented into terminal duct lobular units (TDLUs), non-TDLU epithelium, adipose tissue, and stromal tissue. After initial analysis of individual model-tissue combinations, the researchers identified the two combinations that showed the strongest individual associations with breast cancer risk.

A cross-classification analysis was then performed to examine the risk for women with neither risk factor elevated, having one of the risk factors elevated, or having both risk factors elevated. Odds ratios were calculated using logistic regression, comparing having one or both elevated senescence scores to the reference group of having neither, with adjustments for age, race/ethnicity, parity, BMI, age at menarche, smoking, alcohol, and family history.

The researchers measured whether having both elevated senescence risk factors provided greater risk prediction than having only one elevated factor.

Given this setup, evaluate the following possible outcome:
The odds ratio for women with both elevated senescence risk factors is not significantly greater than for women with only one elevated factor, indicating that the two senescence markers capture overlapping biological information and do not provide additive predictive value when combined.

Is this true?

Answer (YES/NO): NO